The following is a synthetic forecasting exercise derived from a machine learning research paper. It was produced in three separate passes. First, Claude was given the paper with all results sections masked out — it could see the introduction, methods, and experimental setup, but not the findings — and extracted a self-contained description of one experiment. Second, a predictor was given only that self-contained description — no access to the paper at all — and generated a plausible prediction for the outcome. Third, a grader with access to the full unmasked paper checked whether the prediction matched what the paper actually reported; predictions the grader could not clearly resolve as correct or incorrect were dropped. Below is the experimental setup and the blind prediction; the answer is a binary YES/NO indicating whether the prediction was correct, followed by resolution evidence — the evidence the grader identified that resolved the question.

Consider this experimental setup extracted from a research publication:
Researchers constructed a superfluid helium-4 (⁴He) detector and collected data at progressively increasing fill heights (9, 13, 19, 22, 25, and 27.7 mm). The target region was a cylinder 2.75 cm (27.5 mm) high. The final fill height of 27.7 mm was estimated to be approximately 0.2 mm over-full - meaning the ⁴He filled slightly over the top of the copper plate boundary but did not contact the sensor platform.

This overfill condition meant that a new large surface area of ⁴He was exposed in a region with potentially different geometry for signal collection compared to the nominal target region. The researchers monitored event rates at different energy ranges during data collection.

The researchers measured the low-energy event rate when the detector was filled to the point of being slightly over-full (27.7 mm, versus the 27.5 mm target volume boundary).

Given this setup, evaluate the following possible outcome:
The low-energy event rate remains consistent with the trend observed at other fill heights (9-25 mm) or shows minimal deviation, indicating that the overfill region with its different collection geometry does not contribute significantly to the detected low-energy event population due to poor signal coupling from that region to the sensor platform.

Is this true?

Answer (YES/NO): NO